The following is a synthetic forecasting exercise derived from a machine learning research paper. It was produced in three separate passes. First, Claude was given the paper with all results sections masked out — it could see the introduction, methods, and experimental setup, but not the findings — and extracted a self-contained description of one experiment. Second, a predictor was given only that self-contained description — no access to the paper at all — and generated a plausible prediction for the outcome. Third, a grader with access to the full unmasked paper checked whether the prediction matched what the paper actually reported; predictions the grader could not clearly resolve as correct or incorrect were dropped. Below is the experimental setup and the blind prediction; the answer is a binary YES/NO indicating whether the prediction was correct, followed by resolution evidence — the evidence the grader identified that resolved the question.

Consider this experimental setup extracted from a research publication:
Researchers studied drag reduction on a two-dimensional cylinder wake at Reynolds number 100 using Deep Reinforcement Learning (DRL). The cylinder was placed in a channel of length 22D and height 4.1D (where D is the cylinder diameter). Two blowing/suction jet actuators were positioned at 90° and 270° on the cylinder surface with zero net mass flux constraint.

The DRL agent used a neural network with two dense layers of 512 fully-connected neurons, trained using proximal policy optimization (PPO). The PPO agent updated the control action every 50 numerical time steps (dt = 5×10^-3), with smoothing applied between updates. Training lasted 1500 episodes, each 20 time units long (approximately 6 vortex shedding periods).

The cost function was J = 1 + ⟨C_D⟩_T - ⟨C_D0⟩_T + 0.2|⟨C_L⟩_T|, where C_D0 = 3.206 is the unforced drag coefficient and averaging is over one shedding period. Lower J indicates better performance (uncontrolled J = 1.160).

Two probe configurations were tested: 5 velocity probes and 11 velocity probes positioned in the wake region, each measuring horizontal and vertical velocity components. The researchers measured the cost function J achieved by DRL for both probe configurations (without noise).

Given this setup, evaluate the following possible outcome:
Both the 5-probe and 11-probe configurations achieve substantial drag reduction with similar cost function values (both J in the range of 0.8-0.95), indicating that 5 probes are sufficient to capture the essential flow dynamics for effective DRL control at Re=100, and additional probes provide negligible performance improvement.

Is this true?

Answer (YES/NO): NO